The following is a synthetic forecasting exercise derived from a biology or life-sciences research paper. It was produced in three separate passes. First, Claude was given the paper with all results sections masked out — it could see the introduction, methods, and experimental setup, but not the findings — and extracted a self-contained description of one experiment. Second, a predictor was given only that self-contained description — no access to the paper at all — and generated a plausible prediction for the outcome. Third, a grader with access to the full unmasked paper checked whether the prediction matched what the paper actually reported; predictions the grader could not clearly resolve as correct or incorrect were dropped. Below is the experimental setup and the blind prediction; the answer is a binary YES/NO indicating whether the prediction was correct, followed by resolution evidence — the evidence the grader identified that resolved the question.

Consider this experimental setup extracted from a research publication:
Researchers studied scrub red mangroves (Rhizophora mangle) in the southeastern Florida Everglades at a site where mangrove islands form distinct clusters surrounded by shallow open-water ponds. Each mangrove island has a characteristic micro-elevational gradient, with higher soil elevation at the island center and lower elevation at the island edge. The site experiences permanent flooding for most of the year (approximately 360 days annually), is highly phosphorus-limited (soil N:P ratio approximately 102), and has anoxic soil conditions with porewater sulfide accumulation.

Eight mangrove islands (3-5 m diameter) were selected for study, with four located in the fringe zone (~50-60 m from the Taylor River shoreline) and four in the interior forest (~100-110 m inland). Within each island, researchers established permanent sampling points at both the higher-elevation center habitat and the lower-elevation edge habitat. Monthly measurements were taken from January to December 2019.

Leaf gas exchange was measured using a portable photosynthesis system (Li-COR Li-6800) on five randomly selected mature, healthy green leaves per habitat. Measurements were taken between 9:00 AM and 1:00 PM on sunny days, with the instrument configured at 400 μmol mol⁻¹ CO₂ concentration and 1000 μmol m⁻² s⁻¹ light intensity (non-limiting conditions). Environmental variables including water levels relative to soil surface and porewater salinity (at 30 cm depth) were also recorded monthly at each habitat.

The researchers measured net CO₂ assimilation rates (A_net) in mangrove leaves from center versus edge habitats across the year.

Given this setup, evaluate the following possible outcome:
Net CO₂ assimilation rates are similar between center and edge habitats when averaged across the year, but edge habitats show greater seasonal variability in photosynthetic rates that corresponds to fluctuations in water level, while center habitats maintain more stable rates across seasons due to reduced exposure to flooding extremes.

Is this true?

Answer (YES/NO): NO